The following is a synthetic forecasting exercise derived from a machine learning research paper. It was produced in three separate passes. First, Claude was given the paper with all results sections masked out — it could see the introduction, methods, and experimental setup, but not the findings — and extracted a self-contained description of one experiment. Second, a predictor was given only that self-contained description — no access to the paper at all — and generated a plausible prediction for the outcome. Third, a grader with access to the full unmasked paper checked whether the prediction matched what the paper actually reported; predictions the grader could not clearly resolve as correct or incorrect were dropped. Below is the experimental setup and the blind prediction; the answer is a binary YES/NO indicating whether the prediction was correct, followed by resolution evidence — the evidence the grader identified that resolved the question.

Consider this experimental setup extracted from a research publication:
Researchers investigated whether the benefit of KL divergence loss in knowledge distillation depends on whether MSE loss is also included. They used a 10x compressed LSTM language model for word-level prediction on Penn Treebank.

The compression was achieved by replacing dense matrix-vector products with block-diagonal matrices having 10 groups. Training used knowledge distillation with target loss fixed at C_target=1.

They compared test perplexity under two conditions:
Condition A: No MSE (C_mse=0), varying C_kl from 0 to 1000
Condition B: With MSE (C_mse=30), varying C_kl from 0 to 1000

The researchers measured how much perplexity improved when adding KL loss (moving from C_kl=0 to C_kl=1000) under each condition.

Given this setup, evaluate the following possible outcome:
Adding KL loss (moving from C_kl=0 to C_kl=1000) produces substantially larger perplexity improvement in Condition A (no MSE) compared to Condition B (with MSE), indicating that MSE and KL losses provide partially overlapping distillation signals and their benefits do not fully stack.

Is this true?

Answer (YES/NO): YES